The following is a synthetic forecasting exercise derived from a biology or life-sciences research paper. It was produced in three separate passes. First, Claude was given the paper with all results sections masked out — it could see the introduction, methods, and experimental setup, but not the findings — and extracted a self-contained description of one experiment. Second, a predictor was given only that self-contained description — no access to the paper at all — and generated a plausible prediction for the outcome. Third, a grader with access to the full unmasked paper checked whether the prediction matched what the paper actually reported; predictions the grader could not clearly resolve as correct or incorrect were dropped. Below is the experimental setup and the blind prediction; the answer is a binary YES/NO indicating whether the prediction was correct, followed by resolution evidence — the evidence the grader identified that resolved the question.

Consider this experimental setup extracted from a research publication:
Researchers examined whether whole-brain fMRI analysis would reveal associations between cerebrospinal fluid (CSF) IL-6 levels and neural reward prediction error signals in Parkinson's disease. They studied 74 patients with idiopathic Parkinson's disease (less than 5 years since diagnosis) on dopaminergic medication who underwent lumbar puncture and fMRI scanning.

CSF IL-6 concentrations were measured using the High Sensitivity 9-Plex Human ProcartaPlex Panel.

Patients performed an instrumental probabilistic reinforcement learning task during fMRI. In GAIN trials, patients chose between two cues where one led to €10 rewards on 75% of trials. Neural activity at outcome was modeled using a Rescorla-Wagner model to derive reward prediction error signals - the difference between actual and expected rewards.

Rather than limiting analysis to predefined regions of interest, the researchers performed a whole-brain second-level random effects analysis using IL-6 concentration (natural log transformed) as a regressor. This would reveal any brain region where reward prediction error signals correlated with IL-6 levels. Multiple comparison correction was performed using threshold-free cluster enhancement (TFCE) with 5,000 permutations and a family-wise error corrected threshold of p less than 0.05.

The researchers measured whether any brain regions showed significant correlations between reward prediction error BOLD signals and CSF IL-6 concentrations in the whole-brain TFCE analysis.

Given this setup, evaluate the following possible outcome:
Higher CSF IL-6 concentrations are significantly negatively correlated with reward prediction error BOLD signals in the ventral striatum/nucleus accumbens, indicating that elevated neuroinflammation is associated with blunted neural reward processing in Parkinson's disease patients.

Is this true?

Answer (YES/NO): NO